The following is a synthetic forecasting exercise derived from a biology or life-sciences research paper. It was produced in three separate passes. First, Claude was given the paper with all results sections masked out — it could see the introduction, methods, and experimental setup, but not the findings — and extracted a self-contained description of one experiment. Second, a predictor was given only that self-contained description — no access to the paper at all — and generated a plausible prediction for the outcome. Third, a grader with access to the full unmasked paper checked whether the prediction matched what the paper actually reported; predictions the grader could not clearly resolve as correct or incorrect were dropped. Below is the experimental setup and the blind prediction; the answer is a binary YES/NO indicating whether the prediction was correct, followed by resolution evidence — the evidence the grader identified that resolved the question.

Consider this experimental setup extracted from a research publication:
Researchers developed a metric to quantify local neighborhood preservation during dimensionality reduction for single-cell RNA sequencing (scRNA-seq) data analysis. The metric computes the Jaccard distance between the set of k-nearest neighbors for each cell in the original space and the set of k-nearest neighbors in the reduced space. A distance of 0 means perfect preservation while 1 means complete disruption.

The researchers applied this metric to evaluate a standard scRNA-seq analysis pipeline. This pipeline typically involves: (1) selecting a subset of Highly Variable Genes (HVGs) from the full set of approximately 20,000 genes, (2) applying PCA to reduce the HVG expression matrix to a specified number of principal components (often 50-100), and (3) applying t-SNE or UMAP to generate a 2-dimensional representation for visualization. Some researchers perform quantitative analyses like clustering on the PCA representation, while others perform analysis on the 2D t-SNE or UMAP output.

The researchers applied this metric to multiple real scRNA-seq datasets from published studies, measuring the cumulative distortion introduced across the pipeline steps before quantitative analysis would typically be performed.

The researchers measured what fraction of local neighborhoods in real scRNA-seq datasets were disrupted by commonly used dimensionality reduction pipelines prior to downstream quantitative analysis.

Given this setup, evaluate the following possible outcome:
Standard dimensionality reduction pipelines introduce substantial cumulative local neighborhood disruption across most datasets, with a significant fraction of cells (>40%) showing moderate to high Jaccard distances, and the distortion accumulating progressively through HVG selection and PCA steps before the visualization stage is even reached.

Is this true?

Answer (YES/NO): YES